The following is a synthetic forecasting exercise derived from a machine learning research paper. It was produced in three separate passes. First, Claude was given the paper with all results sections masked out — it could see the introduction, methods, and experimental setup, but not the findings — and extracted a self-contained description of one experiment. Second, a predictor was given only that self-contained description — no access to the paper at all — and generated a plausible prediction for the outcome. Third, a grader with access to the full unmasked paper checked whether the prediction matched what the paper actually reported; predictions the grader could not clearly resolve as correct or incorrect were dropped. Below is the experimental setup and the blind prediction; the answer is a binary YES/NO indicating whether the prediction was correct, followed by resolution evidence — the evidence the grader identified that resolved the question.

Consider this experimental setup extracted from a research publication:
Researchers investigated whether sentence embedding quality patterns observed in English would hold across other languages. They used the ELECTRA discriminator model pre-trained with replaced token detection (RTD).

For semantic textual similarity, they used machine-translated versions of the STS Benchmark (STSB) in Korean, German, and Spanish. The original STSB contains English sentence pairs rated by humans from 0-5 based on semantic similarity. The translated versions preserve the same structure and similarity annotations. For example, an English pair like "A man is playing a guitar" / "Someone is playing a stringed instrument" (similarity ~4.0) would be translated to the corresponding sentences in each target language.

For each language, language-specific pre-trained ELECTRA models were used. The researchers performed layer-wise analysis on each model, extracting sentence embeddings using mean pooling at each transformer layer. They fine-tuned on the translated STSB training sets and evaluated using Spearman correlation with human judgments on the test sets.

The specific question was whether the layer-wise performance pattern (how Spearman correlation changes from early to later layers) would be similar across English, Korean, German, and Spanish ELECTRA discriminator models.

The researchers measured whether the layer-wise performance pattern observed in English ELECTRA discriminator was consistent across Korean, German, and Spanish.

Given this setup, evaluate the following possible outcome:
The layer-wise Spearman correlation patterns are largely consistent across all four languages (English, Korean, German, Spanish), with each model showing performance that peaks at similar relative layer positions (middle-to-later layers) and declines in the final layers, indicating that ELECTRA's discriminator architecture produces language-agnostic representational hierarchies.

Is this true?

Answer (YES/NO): YES